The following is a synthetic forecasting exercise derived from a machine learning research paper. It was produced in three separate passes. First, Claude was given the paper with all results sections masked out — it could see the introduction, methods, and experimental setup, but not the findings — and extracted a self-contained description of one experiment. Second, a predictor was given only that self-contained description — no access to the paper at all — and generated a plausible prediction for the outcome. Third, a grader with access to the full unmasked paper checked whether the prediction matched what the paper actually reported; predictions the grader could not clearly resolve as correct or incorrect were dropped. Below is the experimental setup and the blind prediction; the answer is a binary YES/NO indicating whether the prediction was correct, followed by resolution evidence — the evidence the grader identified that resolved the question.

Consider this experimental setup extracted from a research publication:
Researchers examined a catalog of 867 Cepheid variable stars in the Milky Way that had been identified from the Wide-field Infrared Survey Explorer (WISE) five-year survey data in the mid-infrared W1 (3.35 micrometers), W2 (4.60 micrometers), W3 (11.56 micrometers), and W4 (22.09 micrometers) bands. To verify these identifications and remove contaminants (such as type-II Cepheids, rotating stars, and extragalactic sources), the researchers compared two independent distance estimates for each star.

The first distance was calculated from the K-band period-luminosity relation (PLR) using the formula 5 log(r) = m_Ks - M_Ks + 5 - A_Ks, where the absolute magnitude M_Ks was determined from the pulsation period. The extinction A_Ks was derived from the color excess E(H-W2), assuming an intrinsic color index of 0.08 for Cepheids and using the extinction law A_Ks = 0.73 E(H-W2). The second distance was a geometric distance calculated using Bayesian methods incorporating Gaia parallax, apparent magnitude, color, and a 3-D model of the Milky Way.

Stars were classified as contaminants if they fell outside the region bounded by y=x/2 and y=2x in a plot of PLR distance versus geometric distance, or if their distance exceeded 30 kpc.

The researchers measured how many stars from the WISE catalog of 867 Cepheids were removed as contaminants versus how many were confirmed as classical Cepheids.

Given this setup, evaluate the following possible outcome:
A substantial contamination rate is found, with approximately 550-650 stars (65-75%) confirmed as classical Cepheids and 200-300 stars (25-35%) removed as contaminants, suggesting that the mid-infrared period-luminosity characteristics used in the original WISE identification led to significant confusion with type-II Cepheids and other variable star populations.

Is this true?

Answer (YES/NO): NO